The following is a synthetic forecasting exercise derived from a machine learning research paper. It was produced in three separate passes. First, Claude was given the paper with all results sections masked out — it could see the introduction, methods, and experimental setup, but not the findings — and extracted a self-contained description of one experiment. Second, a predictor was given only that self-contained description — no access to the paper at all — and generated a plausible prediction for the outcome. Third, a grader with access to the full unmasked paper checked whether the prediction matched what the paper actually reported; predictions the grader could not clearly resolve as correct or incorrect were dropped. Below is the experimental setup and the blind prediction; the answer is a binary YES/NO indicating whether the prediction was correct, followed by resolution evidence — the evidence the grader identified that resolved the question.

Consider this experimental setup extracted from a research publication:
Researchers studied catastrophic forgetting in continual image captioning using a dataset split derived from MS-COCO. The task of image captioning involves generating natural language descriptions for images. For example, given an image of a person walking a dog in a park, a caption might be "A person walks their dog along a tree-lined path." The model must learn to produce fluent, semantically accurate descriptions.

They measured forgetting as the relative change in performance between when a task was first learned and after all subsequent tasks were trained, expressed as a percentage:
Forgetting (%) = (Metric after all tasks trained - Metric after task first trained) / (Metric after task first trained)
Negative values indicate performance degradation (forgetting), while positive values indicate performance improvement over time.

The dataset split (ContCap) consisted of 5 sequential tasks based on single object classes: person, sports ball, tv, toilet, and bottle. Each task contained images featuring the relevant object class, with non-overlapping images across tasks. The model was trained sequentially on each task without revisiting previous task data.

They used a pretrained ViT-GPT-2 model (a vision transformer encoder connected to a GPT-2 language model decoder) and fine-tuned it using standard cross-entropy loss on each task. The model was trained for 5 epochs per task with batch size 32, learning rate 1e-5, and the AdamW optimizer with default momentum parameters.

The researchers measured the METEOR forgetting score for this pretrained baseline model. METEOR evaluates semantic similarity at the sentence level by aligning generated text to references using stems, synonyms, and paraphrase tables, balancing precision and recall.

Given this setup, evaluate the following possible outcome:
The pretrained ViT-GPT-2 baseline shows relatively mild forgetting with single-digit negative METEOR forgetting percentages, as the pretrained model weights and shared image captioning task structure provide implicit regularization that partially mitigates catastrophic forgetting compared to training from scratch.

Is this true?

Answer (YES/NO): NO